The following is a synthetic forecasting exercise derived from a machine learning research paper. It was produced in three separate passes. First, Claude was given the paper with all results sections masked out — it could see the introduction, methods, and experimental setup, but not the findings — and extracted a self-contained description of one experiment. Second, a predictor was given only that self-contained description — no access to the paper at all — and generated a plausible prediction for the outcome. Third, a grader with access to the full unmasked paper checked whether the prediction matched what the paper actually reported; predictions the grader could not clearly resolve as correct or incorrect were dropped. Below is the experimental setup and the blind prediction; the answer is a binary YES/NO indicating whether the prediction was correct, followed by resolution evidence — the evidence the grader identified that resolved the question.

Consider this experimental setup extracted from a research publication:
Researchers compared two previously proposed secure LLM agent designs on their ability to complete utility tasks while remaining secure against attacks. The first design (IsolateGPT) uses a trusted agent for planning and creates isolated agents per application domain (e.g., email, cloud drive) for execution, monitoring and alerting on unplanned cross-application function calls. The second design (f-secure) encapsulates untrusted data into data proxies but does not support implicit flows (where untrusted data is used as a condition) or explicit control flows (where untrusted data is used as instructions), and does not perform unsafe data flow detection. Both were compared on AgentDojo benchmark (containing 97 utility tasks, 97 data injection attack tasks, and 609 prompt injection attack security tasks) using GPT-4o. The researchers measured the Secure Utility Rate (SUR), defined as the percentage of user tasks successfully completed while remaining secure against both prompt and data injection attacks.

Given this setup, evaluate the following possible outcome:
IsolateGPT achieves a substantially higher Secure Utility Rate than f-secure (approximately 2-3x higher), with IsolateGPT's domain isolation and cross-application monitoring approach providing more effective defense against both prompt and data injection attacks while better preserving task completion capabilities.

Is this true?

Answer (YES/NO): NO